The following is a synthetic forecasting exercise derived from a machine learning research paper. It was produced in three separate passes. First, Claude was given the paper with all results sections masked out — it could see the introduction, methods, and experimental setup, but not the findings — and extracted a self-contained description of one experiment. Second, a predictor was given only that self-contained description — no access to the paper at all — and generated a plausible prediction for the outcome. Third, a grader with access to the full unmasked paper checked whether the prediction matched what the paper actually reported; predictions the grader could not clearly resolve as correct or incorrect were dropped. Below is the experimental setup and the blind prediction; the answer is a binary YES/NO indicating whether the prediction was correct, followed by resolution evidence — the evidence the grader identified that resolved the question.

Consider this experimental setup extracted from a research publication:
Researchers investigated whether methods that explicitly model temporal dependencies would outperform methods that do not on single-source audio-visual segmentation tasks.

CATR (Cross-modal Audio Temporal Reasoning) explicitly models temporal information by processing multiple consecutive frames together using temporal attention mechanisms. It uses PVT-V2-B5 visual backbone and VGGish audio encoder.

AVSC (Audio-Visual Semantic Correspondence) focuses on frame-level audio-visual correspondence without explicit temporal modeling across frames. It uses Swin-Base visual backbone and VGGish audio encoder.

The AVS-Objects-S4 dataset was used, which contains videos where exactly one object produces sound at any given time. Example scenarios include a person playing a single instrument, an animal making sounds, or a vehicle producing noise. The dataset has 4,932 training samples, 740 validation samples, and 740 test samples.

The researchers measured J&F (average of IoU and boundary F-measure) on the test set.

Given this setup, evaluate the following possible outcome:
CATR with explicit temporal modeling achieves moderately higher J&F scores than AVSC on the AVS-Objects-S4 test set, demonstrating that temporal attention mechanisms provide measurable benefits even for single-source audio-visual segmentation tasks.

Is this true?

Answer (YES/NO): YES